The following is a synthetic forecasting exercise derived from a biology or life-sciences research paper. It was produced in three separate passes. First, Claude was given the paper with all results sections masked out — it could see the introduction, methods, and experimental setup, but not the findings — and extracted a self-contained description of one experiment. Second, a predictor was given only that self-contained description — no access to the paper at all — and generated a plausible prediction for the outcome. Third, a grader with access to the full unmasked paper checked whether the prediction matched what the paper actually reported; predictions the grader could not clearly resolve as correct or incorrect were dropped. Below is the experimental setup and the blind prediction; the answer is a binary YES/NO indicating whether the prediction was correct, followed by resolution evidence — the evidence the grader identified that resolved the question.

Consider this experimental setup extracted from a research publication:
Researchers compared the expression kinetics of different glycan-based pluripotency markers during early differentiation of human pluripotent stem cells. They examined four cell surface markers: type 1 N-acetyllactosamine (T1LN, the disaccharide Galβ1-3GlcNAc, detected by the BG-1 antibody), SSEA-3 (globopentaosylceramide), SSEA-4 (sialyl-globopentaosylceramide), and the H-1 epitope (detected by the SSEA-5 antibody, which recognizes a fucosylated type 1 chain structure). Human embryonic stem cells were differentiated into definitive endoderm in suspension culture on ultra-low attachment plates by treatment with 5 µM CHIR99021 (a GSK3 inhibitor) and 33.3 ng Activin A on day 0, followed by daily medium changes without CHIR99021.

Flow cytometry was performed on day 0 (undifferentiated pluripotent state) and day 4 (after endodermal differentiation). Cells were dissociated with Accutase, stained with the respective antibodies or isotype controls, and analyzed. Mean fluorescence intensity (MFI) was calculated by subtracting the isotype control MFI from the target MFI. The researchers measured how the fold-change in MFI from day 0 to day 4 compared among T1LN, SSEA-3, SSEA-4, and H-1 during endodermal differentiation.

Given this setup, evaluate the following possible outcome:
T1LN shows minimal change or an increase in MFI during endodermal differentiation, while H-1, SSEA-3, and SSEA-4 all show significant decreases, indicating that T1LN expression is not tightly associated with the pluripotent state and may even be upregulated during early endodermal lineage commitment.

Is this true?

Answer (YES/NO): NO